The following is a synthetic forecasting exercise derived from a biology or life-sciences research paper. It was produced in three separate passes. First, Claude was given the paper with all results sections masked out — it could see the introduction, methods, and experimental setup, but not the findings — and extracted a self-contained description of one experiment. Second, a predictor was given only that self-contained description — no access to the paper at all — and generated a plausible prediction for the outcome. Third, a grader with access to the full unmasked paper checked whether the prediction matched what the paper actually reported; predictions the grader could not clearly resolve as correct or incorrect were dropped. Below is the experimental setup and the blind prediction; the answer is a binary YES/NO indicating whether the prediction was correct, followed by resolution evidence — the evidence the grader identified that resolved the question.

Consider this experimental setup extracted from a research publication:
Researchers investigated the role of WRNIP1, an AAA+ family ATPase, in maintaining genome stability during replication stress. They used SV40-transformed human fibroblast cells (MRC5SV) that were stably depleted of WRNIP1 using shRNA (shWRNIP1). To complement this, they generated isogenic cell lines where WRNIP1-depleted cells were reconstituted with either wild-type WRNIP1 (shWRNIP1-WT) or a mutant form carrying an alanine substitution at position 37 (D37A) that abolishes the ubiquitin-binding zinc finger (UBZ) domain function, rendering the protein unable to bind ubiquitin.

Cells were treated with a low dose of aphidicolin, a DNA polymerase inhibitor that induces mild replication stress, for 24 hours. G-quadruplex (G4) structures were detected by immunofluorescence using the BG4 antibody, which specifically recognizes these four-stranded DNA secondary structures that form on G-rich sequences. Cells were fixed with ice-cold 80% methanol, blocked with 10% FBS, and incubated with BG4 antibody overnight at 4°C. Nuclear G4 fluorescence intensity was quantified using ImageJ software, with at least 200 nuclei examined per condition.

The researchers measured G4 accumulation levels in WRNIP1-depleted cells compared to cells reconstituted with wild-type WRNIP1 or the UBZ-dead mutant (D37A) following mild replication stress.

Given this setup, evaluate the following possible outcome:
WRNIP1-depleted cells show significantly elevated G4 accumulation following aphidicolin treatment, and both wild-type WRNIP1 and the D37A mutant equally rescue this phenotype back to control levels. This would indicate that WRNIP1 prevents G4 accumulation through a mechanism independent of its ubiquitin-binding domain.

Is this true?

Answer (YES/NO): NO